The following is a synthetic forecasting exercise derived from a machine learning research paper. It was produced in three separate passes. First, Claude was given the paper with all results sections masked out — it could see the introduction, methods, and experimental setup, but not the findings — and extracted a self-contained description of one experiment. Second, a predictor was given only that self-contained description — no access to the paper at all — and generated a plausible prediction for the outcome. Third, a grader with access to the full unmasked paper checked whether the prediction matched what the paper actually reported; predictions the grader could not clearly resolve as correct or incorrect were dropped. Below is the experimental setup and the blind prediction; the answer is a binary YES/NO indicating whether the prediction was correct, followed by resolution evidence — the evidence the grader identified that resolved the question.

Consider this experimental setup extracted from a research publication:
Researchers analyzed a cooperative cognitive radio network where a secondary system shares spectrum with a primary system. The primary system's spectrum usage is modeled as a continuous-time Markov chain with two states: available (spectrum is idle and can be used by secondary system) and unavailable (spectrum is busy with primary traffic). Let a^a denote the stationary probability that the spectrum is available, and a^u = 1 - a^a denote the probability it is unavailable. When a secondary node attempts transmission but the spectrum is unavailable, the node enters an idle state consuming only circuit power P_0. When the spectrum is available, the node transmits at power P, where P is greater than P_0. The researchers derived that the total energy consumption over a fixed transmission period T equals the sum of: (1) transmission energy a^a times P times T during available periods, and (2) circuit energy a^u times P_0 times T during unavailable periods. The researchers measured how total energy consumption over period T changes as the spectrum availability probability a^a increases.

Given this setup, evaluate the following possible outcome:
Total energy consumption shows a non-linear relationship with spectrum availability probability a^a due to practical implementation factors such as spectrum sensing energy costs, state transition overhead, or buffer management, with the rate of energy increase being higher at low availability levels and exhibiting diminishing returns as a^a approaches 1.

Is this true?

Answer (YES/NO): NO